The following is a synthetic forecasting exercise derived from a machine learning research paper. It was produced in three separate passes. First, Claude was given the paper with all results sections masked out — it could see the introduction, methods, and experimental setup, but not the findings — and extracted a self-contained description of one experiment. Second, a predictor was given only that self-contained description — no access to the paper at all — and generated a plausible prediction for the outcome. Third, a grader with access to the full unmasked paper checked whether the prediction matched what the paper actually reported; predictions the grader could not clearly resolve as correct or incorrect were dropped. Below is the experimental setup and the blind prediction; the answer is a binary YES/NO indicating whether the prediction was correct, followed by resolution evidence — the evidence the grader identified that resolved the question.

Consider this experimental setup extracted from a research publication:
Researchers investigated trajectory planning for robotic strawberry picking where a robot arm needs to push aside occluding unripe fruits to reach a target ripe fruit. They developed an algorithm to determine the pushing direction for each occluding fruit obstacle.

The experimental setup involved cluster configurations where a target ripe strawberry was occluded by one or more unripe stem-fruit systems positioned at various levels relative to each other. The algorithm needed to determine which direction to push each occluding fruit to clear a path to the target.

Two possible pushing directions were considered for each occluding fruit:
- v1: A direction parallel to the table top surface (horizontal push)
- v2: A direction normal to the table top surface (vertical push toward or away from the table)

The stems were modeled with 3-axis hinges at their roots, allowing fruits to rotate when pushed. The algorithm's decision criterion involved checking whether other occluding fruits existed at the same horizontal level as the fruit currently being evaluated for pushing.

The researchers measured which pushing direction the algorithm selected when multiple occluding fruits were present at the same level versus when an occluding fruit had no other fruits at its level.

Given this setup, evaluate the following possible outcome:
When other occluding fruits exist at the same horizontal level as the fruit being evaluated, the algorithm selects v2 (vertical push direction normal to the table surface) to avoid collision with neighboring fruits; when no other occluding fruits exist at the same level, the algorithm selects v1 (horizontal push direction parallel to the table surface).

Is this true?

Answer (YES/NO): YES